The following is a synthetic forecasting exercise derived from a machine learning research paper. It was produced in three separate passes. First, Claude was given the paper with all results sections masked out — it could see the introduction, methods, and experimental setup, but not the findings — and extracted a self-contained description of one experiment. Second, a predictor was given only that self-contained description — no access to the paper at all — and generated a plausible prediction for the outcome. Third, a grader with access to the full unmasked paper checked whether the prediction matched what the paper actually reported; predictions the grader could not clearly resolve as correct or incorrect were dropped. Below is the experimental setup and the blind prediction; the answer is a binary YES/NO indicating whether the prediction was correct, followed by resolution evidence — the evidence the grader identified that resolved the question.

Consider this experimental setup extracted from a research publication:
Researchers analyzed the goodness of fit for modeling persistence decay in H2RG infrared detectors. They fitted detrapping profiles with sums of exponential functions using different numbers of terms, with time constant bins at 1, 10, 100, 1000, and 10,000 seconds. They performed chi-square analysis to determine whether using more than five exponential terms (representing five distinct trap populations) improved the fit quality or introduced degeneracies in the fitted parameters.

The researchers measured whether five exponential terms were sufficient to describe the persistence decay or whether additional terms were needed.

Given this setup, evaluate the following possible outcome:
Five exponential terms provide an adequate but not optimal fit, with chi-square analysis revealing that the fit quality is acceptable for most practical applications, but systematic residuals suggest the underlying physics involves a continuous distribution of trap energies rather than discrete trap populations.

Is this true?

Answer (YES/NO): NO